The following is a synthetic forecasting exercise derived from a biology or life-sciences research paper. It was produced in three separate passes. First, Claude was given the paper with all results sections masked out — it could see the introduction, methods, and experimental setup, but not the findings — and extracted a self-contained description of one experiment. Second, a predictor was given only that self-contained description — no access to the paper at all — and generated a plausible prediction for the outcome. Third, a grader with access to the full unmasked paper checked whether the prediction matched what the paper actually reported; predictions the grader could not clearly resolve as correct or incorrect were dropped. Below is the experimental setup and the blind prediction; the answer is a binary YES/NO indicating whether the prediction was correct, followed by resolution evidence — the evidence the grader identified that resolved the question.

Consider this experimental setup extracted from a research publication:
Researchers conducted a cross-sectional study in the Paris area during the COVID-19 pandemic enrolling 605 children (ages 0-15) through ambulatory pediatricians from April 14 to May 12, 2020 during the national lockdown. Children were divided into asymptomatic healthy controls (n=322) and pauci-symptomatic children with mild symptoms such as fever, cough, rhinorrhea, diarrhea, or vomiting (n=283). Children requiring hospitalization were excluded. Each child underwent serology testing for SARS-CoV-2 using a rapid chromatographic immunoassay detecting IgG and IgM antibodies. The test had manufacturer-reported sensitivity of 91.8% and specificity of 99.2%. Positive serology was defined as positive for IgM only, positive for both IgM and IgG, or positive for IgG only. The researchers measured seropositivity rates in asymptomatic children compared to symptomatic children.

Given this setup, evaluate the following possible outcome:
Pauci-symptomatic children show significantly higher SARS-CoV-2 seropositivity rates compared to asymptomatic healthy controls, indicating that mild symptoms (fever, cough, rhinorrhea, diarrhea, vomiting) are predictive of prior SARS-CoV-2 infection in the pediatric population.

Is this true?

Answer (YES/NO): NO